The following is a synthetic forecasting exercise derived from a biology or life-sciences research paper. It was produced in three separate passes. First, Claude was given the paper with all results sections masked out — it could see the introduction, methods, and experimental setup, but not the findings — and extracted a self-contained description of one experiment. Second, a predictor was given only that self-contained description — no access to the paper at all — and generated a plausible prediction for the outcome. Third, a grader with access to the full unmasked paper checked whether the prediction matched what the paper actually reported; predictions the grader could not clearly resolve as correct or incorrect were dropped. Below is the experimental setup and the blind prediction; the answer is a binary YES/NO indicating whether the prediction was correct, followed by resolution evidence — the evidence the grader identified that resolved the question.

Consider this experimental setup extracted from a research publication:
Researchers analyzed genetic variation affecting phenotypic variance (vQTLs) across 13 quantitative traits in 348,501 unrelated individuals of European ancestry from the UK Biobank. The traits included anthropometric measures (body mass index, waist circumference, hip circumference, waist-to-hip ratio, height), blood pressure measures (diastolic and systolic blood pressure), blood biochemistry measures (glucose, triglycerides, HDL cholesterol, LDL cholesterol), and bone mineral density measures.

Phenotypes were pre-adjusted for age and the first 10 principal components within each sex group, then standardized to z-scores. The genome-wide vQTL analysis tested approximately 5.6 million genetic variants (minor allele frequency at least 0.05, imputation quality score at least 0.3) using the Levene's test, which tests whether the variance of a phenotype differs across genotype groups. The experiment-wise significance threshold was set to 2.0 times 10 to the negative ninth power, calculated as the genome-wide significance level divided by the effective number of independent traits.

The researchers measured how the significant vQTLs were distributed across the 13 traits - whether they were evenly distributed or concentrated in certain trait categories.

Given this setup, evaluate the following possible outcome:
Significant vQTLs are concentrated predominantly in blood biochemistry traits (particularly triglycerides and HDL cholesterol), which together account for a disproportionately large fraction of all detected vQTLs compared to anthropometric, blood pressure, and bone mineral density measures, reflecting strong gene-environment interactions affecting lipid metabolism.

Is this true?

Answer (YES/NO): NO